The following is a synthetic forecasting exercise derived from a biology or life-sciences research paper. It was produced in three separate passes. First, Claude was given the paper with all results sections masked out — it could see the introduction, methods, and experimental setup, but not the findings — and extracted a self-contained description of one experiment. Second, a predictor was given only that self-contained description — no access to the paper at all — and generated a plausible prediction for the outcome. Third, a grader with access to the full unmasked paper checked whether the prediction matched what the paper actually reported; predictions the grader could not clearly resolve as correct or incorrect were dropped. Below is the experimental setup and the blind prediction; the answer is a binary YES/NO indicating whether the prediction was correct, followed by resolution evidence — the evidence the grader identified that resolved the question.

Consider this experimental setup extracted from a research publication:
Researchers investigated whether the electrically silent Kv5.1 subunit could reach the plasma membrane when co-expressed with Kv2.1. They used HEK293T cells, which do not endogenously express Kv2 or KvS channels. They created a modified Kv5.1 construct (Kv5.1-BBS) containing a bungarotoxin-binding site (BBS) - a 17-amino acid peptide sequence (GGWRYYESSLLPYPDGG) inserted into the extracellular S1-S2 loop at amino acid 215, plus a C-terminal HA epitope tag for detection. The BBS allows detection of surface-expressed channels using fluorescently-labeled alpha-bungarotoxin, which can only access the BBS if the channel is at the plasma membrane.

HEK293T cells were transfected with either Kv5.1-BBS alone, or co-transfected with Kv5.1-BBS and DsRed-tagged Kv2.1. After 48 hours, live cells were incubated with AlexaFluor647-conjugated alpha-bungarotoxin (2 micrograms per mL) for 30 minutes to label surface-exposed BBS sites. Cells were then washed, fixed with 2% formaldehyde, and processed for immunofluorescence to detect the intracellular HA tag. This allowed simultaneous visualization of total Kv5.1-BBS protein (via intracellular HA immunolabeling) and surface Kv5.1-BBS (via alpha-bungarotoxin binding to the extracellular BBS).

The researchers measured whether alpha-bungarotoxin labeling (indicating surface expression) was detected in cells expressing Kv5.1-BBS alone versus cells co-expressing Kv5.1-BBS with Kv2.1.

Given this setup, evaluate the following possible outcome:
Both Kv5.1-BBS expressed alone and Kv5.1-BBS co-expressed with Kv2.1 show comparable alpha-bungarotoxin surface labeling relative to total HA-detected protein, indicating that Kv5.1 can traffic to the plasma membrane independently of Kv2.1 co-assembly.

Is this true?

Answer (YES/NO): NO